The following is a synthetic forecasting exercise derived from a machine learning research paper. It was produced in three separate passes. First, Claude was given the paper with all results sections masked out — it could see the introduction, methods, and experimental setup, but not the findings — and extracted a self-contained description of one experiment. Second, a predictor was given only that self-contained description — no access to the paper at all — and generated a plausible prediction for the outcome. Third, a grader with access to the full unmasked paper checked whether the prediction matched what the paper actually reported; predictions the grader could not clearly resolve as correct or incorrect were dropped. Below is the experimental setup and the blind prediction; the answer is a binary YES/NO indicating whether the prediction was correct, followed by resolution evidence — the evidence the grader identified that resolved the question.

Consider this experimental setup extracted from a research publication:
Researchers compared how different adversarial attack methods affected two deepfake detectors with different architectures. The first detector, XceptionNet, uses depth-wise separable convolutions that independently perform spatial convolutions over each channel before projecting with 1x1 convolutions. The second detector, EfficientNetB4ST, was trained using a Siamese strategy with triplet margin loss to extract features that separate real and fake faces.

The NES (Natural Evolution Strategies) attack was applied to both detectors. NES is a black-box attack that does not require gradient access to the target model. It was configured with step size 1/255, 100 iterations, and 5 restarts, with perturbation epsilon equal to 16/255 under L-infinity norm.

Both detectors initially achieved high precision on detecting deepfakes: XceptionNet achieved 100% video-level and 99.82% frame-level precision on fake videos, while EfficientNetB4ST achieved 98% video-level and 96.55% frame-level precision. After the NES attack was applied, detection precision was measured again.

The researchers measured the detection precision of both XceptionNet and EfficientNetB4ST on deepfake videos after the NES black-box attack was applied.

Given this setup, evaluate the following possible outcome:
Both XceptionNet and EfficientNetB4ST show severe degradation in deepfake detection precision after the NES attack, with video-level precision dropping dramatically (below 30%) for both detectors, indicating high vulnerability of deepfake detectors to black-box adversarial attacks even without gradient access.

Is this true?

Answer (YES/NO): YES